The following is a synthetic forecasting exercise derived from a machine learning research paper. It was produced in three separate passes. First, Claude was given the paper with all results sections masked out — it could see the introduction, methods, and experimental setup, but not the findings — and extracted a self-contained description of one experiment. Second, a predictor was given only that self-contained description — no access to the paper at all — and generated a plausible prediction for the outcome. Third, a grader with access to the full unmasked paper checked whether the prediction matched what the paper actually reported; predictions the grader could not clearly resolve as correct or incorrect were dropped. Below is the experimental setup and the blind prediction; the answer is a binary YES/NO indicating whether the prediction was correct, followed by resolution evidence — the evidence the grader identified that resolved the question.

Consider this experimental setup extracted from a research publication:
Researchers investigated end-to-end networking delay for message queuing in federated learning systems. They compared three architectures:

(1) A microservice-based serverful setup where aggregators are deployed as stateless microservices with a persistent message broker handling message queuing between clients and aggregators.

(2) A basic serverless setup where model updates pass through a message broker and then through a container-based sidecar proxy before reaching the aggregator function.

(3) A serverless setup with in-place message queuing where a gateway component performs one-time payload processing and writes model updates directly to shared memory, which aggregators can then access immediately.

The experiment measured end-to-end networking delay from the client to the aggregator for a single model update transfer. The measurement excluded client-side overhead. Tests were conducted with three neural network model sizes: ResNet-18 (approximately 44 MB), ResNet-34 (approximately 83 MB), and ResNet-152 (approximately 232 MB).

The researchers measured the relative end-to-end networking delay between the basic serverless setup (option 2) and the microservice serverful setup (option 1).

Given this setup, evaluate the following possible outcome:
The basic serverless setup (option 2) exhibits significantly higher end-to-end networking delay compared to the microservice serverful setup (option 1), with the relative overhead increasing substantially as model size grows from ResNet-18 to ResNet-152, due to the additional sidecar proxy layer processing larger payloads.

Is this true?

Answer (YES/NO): NO